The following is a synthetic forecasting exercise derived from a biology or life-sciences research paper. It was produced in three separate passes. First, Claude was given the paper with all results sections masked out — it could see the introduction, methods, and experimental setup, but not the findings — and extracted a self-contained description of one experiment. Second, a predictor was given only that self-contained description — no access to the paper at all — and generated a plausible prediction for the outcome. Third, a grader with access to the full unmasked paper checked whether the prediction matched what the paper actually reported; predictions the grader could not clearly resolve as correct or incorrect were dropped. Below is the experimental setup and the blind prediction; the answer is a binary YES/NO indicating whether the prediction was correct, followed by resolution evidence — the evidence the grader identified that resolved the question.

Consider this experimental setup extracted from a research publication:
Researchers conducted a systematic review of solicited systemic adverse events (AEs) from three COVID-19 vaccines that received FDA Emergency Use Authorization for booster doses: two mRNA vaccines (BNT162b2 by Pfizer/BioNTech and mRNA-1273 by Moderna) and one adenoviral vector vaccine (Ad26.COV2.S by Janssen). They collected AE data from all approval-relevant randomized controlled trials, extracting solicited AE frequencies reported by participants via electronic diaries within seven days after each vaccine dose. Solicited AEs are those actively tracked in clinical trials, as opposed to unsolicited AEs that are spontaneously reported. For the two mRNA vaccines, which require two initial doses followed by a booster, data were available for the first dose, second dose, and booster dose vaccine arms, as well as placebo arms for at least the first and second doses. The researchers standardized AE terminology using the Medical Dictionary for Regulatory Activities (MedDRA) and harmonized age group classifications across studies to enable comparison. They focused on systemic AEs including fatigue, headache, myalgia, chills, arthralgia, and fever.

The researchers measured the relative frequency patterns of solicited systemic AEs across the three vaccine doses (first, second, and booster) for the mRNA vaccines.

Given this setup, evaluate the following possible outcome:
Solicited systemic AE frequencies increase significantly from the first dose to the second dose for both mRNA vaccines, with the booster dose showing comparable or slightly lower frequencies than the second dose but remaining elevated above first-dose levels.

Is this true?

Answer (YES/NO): YES